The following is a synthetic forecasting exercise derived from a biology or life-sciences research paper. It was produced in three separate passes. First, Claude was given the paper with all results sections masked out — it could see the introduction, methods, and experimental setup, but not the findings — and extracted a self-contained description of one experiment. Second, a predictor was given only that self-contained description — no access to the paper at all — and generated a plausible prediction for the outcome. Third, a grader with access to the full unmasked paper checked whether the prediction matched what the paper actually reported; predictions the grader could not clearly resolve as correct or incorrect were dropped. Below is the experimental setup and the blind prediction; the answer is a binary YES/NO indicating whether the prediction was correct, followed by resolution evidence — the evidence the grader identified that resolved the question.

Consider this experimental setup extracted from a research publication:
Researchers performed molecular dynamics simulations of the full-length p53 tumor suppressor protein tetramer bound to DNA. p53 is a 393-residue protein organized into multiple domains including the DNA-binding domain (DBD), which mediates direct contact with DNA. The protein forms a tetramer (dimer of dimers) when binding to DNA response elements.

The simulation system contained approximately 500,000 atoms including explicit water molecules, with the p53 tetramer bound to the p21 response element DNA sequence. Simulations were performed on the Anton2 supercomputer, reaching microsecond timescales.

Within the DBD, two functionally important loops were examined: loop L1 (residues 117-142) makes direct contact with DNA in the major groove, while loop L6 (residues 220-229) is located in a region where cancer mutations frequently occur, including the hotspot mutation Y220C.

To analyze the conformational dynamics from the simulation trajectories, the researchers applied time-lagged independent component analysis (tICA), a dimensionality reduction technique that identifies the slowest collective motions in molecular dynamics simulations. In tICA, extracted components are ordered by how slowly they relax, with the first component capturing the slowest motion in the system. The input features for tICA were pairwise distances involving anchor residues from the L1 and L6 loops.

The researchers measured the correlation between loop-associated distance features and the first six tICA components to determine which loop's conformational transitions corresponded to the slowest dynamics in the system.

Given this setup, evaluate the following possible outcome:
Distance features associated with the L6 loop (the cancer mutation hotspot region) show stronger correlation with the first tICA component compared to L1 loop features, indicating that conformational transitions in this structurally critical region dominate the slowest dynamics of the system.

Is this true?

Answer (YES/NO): YES